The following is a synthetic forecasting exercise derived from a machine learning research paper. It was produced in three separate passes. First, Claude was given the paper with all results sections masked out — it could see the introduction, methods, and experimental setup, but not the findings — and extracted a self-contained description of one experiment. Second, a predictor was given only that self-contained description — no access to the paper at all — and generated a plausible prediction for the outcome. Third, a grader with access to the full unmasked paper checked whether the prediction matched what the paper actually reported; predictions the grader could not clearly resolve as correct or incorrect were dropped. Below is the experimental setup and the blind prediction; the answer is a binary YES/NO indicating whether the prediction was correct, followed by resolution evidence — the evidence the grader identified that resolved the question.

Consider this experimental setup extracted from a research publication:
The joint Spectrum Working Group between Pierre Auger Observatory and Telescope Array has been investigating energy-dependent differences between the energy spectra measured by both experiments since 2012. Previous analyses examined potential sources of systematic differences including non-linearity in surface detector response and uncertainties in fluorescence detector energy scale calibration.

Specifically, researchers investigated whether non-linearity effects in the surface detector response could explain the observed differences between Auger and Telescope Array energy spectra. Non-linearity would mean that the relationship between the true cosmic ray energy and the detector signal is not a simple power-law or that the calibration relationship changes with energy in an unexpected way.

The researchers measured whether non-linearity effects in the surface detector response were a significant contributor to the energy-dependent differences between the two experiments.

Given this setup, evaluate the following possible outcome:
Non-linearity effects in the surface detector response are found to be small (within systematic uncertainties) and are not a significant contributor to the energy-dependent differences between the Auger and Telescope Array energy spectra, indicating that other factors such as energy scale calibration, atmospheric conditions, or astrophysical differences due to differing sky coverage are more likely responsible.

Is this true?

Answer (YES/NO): YES